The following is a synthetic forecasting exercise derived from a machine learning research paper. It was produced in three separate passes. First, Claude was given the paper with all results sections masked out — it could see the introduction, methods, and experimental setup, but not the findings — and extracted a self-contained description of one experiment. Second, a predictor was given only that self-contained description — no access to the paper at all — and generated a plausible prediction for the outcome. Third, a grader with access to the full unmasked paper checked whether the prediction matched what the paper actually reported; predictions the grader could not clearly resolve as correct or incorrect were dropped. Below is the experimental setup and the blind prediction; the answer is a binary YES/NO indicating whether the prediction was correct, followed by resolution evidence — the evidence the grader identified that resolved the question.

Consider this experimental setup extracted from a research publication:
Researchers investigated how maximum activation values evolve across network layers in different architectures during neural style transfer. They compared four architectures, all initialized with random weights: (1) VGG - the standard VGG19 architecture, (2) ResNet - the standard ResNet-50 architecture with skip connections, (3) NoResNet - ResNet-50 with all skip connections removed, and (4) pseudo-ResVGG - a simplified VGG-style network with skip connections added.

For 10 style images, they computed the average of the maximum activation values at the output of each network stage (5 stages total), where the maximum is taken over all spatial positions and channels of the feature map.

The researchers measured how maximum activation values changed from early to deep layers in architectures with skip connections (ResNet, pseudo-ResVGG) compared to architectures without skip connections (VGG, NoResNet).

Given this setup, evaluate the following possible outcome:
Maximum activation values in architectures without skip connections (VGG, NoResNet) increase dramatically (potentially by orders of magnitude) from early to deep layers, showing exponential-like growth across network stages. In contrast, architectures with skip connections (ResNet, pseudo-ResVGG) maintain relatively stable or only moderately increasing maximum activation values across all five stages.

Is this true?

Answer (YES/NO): NO